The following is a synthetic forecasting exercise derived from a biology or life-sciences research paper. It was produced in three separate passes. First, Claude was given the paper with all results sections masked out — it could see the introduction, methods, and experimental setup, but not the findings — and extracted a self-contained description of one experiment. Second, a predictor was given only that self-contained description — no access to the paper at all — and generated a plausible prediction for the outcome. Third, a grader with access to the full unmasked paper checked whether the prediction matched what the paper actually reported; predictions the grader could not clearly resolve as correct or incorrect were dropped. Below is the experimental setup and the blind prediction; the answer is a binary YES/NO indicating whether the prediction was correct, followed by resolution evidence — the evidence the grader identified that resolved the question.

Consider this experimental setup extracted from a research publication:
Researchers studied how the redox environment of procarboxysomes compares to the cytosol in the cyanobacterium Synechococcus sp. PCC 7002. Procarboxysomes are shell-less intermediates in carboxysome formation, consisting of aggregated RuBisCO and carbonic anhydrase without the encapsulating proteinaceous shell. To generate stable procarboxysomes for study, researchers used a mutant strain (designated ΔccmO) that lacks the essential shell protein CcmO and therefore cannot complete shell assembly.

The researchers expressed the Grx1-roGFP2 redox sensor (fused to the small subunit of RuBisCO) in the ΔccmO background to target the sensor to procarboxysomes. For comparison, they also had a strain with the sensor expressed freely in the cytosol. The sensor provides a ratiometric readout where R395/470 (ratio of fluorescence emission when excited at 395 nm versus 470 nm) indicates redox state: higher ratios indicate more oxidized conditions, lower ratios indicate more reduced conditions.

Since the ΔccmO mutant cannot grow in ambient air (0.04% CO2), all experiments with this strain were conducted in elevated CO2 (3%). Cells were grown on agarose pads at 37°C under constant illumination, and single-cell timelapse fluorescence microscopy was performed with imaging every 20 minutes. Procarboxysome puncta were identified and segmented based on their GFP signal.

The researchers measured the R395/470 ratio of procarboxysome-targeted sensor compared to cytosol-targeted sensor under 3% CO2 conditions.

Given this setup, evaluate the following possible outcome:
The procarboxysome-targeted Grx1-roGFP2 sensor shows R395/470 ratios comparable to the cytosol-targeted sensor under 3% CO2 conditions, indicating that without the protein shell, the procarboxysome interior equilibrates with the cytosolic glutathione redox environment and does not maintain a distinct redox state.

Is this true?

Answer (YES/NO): YES